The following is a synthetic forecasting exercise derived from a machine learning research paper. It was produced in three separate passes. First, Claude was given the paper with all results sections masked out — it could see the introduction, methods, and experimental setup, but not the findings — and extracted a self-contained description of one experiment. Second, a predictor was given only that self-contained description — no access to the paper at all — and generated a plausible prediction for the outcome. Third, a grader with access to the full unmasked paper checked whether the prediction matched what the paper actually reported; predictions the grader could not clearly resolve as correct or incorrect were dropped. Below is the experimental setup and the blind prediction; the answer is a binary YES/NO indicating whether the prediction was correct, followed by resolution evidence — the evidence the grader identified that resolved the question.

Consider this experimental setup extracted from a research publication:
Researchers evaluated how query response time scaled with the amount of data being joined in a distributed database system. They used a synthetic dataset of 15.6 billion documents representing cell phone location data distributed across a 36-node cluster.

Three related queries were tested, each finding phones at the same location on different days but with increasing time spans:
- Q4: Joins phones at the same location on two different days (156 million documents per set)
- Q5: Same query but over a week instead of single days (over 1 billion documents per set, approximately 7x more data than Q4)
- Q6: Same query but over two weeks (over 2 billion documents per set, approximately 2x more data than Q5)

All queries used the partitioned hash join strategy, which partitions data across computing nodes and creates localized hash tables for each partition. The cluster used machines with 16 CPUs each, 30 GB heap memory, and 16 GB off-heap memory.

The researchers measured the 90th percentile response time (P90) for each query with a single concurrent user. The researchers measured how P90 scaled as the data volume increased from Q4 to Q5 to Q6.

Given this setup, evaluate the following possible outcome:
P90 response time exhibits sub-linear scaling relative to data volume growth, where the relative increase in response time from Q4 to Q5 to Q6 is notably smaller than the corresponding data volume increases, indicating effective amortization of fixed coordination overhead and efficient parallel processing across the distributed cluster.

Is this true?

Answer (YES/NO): YES